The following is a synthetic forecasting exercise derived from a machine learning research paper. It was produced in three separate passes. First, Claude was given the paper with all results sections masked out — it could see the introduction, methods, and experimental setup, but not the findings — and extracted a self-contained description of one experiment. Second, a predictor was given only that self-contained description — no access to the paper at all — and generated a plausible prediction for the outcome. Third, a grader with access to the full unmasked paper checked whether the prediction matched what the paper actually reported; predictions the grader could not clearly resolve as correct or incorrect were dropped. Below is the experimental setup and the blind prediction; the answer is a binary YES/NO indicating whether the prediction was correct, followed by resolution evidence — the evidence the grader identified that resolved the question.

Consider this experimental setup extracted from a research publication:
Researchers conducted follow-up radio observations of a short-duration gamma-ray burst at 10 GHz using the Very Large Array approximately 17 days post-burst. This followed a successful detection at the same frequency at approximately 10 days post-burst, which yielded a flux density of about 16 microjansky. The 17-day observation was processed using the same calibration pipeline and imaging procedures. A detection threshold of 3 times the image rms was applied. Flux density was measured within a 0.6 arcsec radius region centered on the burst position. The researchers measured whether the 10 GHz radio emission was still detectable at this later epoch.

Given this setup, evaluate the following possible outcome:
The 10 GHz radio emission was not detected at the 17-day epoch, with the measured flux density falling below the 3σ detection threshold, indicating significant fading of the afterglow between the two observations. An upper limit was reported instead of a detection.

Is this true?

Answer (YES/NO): YES